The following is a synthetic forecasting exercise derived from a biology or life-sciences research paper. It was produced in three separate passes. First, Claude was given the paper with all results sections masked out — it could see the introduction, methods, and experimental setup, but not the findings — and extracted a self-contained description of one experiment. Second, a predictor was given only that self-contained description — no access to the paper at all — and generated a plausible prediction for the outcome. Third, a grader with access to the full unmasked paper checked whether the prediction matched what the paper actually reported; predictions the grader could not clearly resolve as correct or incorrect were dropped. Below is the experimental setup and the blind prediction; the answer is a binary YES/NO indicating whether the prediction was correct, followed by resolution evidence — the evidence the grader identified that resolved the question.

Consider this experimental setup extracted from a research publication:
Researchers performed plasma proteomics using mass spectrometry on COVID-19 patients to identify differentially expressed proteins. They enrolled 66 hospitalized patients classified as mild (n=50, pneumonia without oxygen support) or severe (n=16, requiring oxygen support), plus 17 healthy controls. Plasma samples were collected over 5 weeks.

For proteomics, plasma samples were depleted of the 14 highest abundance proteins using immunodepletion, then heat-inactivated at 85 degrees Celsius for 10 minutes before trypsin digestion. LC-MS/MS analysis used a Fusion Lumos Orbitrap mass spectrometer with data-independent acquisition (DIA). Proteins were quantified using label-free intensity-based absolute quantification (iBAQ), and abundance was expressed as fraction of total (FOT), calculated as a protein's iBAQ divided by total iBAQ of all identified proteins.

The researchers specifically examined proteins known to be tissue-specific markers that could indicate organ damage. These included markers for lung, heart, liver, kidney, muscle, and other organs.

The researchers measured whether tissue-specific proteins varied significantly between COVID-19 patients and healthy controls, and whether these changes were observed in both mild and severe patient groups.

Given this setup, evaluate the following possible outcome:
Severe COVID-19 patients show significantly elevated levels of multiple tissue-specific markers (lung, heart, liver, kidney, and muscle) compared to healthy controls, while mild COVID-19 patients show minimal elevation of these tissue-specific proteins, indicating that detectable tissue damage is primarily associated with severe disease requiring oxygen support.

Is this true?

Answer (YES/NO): NO